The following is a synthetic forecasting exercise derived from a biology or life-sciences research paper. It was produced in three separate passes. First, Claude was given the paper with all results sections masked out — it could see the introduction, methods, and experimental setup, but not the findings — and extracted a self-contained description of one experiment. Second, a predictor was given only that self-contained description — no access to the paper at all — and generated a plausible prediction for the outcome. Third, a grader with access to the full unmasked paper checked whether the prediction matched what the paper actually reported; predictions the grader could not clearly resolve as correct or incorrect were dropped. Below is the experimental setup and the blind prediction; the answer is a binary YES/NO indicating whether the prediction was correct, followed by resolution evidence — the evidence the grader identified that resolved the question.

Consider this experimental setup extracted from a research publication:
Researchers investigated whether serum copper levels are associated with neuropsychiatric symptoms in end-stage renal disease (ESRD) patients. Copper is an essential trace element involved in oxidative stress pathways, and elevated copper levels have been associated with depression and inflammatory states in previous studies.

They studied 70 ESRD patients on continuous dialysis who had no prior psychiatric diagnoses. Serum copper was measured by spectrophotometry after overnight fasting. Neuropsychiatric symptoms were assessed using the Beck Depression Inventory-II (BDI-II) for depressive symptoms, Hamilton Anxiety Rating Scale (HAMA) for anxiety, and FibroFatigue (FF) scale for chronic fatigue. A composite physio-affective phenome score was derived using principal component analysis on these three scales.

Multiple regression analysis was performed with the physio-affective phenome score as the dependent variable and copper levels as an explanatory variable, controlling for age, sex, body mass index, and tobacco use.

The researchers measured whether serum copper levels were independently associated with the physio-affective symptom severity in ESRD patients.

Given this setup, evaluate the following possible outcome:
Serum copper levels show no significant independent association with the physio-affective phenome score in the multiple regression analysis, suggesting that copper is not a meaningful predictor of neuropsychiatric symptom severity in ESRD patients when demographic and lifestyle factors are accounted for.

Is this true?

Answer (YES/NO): NO